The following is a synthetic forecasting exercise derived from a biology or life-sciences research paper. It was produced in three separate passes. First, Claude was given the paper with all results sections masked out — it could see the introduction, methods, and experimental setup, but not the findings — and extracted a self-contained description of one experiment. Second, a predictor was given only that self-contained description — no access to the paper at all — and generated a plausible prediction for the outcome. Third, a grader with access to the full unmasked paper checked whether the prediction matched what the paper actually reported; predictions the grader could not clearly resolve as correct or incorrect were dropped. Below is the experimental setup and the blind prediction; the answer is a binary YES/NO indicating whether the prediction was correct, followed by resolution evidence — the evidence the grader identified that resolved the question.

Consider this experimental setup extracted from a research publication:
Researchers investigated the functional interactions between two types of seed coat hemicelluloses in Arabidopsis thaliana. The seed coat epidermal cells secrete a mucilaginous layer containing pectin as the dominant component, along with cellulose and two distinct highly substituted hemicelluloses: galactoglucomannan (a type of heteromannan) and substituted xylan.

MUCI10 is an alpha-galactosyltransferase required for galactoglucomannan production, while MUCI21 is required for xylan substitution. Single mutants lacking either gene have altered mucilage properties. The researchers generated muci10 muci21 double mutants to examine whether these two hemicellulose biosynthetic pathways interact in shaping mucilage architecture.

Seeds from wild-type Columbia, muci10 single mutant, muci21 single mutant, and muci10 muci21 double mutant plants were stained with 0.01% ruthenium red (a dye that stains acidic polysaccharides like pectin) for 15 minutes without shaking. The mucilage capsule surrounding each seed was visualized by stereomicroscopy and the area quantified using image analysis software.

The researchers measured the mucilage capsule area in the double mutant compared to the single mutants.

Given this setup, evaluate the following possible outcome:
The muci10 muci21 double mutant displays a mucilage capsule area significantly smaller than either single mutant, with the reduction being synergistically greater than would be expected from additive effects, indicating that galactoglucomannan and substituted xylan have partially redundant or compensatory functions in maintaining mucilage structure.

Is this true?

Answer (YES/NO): NO